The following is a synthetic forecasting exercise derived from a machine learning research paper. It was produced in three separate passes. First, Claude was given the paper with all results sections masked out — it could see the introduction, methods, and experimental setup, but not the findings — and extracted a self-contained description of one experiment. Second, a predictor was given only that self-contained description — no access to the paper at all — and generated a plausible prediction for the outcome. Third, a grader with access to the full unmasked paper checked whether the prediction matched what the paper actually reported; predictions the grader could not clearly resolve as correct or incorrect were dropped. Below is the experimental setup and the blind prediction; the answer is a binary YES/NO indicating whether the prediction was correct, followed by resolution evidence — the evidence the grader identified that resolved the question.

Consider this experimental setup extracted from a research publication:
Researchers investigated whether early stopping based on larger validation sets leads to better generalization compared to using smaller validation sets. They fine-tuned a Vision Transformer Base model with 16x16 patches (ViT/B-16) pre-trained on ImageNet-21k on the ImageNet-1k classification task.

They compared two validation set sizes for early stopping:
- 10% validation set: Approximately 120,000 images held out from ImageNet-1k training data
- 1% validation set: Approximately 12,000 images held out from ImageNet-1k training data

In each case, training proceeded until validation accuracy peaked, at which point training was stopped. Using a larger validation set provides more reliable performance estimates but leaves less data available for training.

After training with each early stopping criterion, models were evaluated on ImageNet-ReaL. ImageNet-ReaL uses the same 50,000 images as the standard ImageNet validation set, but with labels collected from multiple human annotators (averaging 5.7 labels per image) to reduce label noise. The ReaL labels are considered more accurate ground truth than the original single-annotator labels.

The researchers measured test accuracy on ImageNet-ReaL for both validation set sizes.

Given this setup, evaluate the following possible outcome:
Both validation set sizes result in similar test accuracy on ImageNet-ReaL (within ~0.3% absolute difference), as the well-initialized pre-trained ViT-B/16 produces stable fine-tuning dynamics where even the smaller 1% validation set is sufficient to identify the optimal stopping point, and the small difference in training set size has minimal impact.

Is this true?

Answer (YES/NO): YES